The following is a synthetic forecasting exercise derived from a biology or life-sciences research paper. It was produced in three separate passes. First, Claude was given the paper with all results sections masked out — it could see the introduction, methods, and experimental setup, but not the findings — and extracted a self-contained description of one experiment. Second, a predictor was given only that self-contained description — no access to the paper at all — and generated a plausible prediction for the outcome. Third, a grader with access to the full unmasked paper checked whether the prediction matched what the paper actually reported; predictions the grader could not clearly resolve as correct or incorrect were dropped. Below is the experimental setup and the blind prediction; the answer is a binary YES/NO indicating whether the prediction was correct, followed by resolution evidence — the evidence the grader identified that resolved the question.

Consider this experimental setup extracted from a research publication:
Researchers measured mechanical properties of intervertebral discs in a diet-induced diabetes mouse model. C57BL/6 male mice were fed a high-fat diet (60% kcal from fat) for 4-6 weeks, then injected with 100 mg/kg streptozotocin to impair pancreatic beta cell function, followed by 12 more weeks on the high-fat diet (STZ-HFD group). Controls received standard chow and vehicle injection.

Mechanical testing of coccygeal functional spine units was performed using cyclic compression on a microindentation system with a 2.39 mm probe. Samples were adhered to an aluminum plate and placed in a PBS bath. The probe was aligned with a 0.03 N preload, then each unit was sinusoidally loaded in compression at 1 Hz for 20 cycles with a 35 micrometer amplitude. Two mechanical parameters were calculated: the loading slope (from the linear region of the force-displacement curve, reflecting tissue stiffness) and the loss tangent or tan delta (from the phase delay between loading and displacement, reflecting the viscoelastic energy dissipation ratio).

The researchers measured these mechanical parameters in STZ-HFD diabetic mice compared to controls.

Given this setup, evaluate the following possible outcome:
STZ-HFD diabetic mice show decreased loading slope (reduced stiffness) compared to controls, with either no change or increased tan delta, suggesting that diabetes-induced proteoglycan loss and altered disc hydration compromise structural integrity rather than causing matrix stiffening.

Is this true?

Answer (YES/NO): NO